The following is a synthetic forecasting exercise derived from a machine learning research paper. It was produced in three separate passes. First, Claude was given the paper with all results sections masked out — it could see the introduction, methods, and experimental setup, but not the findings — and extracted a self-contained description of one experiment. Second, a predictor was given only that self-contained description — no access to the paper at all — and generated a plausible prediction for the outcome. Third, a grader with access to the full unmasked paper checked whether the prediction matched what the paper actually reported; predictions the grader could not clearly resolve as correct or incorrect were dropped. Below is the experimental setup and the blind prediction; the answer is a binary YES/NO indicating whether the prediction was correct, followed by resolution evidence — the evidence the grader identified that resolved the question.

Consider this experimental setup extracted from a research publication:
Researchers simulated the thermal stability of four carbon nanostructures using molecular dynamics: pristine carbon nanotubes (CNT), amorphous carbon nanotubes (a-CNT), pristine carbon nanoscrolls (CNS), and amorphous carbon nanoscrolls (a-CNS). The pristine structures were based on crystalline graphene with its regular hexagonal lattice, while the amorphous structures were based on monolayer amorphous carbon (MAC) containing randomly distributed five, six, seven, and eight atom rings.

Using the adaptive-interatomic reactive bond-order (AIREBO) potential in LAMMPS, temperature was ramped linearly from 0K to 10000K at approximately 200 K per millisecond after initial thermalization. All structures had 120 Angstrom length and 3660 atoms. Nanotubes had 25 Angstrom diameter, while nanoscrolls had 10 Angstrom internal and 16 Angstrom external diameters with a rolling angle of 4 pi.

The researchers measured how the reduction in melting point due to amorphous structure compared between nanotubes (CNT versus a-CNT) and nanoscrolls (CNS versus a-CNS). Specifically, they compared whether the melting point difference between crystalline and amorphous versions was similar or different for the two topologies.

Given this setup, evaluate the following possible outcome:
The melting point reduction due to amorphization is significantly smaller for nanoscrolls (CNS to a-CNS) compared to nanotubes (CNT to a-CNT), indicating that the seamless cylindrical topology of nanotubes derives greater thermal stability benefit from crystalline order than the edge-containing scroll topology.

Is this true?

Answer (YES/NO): NO